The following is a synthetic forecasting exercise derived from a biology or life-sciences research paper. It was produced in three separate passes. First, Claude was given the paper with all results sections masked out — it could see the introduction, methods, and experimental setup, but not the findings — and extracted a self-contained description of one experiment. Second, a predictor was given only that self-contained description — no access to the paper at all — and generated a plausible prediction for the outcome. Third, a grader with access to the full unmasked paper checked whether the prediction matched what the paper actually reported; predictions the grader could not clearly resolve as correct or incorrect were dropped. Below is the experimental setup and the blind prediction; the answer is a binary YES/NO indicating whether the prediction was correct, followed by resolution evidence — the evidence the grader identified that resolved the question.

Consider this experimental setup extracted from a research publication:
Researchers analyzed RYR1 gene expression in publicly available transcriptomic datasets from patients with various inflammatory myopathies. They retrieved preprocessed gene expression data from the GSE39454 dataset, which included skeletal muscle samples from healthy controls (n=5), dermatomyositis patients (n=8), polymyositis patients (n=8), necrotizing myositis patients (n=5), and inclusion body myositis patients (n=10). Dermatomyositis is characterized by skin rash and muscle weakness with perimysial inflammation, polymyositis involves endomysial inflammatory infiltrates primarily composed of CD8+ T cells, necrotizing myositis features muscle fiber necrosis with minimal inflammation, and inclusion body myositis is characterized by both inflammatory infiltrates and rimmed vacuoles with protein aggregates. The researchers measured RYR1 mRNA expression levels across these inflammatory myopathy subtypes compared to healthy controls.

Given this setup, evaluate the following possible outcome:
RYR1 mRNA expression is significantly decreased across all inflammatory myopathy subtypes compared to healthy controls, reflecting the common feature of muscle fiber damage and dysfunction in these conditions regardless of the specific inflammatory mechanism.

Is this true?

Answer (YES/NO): YES